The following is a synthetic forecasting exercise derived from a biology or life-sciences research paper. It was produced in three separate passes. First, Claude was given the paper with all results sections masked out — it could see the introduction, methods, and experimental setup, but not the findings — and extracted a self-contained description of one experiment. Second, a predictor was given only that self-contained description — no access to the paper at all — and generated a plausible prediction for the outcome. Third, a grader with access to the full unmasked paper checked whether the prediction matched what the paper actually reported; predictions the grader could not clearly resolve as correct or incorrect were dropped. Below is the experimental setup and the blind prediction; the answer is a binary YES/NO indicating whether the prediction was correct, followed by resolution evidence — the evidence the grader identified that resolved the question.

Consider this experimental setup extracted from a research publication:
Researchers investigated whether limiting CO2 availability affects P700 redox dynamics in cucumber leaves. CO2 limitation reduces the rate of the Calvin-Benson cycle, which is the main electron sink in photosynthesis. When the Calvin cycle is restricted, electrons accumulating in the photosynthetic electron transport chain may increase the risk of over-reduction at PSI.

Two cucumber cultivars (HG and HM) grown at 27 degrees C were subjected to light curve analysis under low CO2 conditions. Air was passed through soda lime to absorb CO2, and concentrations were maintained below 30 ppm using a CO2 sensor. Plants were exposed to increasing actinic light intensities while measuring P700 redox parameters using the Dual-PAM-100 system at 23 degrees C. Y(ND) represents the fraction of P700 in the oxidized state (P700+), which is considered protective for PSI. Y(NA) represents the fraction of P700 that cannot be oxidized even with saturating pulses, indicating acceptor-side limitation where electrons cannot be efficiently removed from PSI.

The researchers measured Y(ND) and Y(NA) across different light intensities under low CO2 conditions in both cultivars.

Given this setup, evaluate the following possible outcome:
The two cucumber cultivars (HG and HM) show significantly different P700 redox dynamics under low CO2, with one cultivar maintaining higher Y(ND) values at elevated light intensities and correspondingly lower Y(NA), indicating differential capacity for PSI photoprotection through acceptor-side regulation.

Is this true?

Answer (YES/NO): YES